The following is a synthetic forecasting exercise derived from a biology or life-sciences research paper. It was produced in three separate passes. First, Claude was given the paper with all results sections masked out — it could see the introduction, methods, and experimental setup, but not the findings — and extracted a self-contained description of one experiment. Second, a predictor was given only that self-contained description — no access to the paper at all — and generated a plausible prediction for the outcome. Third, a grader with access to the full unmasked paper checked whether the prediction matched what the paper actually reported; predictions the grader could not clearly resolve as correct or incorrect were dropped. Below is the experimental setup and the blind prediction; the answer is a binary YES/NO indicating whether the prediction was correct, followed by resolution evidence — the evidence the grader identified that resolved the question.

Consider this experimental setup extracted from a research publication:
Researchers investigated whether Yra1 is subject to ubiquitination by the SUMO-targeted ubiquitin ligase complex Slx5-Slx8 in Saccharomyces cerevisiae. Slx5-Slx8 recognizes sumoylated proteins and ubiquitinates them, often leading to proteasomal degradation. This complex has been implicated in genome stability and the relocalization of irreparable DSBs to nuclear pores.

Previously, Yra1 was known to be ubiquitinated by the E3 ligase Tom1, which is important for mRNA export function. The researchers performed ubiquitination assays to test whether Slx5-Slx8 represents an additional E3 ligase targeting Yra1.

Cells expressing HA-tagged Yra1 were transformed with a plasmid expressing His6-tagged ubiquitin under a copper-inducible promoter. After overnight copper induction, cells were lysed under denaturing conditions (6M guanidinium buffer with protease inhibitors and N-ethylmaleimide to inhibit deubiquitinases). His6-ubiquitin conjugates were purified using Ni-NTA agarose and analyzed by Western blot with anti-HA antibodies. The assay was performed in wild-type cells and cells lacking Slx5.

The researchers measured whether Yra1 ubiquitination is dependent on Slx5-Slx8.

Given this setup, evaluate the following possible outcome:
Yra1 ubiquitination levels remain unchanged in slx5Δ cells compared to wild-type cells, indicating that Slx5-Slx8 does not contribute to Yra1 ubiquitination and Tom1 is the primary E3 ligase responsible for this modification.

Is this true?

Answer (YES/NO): NO